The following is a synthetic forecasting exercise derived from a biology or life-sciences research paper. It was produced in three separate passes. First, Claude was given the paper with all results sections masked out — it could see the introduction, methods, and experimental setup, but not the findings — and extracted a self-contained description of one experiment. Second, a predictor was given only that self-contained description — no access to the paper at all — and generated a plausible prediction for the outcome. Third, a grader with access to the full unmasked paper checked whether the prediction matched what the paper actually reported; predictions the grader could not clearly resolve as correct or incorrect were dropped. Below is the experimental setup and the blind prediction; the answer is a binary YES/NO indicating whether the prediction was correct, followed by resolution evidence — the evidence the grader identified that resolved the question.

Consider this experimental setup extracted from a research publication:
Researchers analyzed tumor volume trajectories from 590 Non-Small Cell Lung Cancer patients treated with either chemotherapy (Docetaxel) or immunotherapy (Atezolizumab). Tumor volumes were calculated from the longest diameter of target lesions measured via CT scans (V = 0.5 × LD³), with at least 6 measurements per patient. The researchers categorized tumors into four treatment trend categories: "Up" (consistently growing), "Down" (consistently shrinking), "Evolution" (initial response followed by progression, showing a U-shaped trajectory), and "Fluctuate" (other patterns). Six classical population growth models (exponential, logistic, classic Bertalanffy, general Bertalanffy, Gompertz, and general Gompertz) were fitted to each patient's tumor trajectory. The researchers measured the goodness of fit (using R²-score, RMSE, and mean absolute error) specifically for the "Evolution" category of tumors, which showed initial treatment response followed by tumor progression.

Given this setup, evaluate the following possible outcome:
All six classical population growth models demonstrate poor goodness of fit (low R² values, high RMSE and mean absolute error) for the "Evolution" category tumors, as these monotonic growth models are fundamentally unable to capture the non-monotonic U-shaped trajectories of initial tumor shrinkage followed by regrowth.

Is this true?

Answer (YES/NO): YES